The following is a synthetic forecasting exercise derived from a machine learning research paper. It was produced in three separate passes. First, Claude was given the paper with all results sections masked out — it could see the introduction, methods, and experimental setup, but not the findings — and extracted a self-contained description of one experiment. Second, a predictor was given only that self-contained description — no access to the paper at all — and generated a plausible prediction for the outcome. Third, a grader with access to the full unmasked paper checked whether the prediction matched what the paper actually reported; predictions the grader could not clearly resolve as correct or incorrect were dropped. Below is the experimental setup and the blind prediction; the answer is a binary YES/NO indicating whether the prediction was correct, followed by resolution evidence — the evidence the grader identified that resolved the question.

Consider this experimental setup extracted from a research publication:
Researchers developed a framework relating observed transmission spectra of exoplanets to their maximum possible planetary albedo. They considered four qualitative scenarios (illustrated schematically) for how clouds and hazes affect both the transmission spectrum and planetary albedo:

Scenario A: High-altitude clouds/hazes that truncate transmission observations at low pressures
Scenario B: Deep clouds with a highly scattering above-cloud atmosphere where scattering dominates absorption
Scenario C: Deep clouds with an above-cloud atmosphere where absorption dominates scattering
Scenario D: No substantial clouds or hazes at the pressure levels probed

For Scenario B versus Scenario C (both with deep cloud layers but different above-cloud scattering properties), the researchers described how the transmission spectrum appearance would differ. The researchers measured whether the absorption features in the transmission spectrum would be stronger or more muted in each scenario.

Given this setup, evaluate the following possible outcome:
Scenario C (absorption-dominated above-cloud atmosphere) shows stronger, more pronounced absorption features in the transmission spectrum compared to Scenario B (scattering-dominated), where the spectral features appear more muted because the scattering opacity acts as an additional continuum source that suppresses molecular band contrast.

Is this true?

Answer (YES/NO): YES